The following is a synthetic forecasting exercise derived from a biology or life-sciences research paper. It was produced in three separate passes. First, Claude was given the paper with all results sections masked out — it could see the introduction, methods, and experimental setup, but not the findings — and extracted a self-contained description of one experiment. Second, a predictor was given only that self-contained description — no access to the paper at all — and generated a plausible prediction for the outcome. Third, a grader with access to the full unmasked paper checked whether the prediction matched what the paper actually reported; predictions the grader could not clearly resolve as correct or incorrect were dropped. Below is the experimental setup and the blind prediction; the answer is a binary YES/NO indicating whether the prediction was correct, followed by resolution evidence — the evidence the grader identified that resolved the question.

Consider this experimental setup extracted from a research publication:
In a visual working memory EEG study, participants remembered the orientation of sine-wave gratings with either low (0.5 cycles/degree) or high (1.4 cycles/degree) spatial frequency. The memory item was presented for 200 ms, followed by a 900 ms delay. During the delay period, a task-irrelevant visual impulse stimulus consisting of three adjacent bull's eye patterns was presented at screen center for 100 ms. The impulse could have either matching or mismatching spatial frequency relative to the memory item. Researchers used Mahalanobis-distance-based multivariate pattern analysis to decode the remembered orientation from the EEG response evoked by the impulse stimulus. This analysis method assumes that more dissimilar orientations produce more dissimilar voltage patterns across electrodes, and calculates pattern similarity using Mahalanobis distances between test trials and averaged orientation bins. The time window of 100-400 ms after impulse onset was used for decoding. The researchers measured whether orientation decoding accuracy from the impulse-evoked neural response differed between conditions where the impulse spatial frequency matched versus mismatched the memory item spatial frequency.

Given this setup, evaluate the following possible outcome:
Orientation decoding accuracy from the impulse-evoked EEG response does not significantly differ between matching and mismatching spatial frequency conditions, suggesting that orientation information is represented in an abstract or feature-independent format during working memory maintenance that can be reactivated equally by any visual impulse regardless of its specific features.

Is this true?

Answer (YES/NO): NO